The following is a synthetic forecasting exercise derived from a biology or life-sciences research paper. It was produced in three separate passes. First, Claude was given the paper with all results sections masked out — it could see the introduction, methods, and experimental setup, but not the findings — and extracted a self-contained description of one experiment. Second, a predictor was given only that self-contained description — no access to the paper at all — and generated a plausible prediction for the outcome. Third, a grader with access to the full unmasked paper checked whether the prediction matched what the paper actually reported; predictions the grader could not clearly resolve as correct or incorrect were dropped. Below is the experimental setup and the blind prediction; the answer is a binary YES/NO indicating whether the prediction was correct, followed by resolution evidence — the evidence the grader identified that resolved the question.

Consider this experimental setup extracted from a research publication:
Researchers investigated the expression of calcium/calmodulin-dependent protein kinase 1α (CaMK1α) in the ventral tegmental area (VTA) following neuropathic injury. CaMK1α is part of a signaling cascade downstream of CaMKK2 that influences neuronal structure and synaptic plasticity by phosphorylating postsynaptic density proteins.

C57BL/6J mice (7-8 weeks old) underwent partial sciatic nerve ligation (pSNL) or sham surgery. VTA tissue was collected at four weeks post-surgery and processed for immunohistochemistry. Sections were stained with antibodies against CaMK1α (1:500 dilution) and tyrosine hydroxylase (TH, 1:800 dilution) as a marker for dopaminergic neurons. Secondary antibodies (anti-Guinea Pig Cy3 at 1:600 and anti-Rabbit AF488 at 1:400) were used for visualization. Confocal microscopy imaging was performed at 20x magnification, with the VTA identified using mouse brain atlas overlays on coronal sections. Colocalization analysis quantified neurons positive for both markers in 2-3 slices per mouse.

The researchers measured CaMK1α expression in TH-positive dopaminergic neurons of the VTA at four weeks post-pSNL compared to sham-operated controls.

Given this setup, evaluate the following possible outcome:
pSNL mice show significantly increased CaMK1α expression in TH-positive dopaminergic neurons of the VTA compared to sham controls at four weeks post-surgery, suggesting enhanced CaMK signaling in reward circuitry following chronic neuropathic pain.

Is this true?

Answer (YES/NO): YES